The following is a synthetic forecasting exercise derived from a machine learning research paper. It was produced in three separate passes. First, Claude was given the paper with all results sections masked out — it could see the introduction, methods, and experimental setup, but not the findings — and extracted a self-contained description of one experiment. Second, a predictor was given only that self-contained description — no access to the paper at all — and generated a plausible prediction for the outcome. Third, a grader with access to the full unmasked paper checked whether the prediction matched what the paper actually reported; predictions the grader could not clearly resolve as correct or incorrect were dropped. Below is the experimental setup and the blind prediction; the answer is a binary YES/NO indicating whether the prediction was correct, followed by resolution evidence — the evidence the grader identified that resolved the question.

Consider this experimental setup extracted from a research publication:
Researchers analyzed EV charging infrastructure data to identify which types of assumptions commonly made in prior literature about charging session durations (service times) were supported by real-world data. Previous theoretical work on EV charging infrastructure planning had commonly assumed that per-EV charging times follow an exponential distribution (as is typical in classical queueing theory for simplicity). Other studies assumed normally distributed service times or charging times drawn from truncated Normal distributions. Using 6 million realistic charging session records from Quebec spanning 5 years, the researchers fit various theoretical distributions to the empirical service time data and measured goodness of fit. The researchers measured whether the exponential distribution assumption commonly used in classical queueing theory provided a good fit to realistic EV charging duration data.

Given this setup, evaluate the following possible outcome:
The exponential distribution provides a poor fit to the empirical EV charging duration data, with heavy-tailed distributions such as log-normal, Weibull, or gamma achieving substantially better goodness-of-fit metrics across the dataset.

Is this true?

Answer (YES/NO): NO